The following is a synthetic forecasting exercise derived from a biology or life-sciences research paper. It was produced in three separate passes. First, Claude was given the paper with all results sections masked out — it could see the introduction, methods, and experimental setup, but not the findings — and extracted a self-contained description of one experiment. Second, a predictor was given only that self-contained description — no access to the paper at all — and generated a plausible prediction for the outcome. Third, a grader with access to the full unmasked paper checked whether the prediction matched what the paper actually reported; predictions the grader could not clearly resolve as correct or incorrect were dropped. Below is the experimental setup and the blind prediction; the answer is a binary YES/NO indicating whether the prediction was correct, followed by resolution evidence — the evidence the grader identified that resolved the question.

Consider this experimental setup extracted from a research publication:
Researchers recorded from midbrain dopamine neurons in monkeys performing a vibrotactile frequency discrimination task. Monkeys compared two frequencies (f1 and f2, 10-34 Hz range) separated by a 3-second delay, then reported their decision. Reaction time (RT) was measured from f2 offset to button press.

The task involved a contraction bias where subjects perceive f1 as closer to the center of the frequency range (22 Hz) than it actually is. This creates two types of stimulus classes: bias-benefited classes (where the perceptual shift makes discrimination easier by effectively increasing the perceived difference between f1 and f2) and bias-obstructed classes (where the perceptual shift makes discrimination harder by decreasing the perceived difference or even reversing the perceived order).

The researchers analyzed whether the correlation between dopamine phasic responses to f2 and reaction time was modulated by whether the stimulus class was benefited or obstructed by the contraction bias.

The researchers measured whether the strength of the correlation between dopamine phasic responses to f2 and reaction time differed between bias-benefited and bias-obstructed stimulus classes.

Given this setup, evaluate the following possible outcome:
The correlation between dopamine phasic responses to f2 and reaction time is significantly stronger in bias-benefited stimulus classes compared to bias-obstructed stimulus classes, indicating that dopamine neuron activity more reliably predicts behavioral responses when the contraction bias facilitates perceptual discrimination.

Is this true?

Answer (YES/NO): NO